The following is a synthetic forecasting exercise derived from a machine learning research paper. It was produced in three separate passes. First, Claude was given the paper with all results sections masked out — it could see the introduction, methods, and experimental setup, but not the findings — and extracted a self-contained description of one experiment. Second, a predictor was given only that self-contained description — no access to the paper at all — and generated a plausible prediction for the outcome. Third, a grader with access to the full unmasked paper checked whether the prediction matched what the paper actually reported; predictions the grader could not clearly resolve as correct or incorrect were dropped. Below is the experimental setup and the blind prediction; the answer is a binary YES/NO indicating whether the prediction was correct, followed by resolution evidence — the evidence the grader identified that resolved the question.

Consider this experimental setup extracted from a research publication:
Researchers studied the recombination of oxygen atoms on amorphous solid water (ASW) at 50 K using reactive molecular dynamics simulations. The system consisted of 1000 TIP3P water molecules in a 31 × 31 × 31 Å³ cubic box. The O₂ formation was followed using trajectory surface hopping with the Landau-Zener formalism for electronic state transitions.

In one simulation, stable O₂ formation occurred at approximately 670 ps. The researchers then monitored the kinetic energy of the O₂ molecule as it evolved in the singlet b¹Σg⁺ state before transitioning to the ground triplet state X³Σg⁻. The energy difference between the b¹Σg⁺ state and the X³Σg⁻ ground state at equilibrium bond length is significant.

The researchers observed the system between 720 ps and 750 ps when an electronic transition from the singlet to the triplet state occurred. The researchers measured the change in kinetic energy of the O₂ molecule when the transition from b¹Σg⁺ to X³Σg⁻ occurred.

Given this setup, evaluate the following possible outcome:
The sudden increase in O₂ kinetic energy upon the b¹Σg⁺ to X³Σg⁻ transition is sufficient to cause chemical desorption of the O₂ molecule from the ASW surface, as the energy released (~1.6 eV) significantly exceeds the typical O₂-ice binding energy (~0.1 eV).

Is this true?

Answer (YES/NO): NO